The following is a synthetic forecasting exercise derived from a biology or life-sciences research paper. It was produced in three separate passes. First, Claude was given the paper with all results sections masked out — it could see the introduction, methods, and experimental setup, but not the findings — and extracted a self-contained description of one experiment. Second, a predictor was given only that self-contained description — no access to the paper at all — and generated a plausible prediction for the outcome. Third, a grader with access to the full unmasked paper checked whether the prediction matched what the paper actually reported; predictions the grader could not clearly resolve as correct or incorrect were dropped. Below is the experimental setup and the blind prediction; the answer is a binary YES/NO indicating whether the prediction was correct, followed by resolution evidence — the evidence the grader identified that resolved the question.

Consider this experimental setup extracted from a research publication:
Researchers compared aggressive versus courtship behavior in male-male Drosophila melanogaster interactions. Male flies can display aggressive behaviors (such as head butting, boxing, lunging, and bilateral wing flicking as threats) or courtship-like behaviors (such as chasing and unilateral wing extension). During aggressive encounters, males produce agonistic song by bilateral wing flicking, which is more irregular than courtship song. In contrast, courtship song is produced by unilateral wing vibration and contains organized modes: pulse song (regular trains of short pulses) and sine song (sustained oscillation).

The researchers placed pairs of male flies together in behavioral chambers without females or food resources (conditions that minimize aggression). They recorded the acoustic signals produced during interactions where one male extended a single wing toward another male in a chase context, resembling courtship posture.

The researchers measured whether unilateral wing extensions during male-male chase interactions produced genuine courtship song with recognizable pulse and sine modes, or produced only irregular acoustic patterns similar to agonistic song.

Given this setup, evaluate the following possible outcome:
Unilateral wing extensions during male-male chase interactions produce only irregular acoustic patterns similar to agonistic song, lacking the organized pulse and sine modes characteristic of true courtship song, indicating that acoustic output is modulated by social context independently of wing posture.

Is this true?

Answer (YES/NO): NO